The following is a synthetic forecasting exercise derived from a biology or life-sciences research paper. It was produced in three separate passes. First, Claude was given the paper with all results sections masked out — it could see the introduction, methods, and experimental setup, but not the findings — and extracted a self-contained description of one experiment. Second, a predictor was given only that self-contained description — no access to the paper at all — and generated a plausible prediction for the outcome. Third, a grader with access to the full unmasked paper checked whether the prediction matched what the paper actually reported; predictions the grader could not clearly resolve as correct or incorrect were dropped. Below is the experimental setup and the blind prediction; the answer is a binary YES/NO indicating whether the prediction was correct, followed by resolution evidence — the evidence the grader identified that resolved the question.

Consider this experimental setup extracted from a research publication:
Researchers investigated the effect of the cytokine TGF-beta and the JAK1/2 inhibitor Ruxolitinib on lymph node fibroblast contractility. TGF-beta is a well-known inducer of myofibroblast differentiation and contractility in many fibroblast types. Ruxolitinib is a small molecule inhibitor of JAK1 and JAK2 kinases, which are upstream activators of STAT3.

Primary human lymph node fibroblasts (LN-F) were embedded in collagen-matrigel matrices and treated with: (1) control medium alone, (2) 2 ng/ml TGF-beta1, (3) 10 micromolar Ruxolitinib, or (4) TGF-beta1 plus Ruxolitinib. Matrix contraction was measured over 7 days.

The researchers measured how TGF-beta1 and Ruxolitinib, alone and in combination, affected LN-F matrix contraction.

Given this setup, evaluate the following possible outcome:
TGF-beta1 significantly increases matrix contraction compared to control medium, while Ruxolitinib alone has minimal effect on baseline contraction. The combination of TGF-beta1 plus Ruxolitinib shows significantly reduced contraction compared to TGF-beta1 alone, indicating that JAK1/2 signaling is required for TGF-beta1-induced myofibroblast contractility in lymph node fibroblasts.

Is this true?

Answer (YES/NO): NO